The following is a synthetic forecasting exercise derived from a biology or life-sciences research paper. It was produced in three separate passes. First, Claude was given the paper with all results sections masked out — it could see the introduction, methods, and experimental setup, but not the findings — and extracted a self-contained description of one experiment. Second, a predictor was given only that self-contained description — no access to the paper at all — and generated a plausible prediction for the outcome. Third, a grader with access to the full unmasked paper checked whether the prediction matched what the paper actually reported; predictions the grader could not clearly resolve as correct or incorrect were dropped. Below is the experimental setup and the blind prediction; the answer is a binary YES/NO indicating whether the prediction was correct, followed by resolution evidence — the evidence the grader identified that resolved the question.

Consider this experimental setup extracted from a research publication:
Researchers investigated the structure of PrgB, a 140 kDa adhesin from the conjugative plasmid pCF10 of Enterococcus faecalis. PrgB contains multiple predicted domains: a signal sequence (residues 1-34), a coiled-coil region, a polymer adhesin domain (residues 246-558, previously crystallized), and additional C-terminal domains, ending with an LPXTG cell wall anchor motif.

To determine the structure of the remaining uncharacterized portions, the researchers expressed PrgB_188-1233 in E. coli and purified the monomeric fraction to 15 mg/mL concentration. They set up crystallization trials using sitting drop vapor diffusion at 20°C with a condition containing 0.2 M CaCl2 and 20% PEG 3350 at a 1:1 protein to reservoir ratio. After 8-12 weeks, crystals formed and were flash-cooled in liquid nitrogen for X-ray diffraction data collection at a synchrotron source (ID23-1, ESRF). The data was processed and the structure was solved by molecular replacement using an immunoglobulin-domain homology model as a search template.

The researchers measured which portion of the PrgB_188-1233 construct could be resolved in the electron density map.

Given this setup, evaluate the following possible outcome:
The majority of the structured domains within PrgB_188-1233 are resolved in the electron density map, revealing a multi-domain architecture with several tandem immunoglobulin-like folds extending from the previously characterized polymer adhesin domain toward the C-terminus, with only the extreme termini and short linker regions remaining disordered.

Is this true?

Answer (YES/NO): NO